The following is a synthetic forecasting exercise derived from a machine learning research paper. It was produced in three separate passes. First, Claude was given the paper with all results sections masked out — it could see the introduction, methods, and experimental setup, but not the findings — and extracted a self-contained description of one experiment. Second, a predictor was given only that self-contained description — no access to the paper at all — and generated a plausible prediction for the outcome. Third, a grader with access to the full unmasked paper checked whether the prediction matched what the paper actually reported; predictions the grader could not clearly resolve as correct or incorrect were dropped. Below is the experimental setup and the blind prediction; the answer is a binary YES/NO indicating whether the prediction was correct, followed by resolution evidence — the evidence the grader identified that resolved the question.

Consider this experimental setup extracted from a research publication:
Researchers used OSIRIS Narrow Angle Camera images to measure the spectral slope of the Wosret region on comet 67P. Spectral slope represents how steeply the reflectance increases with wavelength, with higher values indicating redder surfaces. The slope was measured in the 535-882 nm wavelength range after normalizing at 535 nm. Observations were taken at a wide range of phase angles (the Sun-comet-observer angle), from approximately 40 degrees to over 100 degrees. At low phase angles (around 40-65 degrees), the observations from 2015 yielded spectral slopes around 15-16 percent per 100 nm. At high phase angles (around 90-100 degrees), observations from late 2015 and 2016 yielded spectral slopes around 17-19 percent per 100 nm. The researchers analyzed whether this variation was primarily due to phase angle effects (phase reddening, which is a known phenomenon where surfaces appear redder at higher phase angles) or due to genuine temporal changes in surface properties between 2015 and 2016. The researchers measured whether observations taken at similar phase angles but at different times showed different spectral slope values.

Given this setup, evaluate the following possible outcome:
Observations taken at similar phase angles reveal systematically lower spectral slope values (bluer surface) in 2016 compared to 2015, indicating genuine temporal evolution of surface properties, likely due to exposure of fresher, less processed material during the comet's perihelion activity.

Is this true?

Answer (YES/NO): NO